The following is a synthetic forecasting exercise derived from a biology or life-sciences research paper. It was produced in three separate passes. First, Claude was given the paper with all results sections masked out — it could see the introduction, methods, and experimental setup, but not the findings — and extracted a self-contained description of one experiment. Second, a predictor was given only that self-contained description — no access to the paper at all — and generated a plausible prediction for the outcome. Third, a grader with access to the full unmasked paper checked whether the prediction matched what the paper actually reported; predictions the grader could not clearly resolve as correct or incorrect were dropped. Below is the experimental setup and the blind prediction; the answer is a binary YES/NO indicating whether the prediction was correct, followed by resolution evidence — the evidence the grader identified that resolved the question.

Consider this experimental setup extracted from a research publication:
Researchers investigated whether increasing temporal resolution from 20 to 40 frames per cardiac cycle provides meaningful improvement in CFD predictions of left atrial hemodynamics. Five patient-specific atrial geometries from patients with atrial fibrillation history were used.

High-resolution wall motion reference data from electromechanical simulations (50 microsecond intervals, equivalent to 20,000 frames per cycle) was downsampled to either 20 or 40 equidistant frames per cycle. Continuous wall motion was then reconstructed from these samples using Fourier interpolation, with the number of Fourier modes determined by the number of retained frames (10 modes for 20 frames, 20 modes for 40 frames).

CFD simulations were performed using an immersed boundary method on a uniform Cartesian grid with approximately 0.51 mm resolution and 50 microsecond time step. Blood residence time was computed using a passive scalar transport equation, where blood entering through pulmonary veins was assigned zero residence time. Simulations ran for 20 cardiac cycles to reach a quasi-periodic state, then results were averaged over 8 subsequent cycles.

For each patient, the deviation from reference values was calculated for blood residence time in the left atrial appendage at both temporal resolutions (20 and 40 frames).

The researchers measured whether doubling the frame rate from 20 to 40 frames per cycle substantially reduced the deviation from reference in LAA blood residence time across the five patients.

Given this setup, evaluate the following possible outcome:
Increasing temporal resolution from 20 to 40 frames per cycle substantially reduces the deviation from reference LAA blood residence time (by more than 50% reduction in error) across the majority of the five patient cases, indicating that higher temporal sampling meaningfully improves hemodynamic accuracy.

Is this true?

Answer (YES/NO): NO